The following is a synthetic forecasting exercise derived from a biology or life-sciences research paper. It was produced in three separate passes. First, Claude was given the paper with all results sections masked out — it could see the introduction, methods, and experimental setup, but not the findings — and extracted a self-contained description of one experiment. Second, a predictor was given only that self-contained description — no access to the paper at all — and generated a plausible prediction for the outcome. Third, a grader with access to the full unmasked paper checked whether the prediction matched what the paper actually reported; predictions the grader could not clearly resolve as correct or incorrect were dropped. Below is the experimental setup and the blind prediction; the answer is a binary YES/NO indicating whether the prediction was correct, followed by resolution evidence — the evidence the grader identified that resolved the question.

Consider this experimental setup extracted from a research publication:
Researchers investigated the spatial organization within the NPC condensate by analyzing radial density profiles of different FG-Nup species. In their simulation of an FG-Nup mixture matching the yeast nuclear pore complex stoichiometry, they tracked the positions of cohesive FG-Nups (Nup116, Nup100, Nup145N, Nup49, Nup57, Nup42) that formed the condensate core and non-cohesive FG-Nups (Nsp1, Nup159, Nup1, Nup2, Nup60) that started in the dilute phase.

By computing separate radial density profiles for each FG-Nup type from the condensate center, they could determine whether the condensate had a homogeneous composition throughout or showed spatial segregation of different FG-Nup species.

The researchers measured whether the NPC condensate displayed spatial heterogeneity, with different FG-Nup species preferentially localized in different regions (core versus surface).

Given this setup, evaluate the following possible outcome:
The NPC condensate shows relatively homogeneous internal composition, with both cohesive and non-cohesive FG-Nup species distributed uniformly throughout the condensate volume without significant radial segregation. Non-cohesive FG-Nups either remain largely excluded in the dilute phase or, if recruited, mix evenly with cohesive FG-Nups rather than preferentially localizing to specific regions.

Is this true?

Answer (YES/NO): NO